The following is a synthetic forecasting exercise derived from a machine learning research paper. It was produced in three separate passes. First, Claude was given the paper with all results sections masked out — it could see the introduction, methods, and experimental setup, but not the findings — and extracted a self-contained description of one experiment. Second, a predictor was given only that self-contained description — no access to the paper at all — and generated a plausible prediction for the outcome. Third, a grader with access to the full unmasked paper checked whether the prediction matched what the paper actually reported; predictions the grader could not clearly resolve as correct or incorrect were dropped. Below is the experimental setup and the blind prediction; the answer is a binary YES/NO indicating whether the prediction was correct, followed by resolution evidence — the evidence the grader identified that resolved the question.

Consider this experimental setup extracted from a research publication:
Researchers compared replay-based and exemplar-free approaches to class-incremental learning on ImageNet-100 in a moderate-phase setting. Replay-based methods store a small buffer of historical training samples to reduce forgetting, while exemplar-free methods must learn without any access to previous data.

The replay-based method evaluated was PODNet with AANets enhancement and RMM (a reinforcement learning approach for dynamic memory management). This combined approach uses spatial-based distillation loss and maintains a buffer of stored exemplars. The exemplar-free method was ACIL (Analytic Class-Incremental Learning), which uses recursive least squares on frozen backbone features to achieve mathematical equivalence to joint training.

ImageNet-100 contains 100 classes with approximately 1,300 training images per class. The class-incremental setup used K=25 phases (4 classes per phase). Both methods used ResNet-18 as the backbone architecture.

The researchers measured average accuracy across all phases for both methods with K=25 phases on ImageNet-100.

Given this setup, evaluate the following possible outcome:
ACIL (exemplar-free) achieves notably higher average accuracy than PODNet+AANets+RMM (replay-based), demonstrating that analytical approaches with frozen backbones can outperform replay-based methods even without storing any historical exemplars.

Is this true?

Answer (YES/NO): NO